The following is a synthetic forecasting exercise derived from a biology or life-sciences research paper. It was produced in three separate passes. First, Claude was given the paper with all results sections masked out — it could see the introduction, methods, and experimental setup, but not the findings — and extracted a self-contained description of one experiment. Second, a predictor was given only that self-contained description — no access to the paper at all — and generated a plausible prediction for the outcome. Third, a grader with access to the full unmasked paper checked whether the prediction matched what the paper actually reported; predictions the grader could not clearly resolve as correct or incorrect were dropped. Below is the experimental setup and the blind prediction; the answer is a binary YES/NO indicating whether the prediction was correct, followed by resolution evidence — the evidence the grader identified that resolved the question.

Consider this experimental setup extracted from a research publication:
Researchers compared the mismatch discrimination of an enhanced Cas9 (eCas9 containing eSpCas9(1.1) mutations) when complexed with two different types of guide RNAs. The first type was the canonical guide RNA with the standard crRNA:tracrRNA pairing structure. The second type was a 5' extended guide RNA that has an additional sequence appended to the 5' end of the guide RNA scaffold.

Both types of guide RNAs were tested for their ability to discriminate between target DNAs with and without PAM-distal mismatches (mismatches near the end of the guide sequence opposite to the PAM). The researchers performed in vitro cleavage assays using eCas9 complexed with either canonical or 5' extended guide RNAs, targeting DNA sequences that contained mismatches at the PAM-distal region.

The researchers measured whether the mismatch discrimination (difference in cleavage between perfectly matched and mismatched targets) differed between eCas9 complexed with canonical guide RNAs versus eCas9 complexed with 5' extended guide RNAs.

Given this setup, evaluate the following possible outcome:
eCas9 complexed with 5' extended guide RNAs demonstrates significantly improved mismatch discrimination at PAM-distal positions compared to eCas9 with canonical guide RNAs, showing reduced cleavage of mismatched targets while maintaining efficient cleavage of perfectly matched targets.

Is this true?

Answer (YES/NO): YES